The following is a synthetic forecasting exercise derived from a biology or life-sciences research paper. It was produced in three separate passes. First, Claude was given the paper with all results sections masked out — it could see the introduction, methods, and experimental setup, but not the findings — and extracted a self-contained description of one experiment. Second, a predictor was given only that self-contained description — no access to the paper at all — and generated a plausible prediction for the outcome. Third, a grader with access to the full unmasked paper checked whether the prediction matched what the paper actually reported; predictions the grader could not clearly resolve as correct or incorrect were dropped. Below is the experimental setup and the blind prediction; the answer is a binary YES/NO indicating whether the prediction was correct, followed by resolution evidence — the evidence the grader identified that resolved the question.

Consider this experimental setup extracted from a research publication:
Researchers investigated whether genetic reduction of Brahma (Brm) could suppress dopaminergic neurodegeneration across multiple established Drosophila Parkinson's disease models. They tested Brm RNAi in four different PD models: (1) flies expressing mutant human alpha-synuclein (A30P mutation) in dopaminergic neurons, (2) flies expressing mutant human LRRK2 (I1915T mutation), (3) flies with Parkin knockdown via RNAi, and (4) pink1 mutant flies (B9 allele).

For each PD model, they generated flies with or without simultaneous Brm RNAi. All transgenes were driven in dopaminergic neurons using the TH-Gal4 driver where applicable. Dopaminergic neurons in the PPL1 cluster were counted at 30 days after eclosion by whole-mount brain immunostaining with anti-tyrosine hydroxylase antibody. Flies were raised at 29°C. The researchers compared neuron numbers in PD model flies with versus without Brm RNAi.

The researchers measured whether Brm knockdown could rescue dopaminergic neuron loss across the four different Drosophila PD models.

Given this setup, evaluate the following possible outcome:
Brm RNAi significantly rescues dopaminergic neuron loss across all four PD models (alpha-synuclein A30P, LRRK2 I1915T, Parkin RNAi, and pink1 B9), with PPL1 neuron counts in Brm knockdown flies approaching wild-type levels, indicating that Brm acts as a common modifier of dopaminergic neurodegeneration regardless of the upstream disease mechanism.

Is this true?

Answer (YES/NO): YES